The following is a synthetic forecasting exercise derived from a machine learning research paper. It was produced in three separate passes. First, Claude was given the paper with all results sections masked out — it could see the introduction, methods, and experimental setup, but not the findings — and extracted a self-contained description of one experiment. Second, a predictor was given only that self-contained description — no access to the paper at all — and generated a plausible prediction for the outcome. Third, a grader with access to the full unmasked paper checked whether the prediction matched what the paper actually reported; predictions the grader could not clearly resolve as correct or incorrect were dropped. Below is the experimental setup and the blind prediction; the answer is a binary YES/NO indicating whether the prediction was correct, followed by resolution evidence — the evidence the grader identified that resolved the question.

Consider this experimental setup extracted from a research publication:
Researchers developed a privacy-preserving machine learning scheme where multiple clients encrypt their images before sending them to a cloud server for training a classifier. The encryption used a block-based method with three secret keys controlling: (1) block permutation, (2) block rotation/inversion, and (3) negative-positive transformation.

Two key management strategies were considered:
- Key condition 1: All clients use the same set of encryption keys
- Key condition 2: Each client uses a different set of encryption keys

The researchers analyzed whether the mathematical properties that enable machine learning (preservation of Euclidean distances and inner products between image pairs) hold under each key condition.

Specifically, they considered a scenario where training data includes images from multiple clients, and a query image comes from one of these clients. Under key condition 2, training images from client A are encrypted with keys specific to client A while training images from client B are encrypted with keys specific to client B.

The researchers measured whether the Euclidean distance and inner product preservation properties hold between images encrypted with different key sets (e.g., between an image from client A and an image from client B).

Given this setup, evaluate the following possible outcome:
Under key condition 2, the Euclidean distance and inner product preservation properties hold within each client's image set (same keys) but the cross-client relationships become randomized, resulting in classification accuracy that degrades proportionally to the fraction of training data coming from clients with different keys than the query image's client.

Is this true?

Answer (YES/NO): NO